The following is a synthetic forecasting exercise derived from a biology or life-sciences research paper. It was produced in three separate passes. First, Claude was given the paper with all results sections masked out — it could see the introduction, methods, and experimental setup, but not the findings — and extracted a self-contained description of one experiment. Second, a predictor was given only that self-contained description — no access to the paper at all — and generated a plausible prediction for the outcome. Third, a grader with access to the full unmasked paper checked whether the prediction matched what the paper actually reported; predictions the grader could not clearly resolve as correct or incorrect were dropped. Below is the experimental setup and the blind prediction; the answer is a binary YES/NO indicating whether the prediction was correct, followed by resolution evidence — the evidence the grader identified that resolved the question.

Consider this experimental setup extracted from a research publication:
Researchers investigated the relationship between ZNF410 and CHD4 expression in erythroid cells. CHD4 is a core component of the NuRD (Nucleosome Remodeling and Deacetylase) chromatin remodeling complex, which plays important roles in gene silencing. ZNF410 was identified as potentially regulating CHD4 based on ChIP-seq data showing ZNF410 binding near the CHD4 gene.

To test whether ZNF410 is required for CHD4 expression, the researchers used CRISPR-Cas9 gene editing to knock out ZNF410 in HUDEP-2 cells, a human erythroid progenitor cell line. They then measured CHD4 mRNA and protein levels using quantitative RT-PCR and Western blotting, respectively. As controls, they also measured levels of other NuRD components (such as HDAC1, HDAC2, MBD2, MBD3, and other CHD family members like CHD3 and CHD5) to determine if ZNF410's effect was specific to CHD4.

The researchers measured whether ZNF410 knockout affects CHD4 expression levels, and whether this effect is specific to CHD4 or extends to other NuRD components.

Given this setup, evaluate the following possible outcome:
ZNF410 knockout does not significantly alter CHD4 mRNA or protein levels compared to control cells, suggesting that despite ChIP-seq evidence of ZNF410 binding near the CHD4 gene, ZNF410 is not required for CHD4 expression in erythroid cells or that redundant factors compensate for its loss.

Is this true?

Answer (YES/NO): NO